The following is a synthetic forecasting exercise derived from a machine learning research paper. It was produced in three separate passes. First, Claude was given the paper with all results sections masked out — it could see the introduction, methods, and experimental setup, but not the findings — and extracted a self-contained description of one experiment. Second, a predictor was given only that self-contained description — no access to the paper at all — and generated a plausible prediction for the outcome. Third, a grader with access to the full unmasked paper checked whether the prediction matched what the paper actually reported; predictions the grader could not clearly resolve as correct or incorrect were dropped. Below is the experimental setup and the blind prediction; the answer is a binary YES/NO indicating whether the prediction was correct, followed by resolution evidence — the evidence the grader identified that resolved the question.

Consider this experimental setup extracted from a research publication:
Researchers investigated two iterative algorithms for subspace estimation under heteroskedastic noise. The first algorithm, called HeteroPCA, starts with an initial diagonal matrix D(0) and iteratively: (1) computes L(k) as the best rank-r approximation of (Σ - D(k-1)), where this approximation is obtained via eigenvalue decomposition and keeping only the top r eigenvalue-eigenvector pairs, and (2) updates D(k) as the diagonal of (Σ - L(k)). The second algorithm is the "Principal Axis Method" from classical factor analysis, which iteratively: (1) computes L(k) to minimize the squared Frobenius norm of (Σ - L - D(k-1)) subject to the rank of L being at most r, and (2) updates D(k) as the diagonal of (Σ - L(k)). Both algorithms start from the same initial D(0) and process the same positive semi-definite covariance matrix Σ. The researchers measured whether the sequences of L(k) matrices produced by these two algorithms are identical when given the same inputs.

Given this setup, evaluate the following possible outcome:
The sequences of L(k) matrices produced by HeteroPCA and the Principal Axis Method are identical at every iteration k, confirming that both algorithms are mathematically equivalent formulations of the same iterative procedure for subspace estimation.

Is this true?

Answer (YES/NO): YES